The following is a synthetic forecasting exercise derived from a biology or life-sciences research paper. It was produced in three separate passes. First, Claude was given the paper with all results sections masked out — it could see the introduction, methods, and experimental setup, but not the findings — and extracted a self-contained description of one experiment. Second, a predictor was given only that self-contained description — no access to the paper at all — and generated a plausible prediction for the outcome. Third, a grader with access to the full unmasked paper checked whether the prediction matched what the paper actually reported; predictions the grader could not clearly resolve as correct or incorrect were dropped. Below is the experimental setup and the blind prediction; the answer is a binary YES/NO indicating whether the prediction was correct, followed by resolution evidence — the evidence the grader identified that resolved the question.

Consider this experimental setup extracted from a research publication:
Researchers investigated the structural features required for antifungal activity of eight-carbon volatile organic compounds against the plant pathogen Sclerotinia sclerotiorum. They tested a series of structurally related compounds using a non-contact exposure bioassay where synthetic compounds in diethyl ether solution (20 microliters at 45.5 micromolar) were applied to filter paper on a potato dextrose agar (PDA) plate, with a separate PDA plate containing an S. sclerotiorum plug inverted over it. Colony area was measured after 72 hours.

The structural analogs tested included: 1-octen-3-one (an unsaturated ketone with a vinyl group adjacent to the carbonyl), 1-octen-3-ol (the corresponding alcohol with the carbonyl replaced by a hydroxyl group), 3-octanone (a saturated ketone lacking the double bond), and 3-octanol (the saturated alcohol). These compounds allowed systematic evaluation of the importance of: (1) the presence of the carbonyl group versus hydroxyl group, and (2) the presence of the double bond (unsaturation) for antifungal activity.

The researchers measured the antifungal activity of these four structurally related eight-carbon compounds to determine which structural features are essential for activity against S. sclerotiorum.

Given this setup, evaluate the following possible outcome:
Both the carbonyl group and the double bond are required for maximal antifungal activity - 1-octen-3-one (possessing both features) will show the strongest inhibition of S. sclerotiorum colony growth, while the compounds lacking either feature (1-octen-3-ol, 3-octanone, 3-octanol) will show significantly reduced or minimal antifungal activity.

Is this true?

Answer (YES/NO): YES